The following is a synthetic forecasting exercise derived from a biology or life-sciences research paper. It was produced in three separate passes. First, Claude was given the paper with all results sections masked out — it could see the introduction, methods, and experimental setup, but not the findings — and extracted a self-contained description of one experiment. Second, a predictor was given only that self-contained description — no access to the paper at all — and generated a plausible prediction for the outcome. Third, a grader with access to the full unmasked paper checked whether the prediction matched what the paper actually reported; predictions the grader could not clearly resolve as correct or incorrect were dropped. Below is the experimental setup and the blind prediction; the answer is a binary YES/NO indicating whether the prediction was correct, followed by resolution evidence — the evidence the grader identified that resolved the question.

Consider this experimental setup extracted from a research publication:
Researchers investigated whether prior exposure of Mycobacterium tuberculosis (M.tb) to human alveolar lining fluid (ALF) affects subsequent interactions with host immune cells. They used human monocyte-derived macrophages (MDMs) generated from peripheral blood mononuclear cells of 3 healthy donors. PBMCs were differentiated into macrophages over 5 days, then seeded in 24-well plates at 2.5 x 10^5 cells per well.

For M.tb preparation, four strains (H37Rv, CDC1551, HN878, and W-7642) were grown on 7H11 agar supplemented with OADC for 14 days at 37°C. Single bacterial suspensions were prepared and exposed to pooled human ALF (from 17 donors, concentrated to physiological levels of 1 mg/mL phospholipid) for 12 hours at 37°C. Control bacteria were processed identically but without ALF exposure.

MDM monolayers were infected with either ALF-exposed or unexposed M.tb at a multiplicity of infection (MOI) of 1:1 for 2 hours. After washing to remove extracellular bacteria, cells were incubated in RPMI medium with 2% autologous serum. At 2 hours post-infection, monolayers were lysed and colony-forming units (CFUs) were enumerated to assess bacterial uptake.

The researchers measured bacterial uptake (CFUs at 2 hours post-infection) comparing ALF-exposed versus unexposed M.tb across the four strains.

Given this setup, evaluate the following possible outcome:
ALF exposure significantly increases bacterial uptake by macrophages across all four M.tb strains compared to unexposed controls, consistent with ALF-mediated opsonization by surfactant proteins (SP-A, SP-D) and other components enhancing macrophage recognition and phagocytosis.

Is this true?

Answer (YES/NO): NO